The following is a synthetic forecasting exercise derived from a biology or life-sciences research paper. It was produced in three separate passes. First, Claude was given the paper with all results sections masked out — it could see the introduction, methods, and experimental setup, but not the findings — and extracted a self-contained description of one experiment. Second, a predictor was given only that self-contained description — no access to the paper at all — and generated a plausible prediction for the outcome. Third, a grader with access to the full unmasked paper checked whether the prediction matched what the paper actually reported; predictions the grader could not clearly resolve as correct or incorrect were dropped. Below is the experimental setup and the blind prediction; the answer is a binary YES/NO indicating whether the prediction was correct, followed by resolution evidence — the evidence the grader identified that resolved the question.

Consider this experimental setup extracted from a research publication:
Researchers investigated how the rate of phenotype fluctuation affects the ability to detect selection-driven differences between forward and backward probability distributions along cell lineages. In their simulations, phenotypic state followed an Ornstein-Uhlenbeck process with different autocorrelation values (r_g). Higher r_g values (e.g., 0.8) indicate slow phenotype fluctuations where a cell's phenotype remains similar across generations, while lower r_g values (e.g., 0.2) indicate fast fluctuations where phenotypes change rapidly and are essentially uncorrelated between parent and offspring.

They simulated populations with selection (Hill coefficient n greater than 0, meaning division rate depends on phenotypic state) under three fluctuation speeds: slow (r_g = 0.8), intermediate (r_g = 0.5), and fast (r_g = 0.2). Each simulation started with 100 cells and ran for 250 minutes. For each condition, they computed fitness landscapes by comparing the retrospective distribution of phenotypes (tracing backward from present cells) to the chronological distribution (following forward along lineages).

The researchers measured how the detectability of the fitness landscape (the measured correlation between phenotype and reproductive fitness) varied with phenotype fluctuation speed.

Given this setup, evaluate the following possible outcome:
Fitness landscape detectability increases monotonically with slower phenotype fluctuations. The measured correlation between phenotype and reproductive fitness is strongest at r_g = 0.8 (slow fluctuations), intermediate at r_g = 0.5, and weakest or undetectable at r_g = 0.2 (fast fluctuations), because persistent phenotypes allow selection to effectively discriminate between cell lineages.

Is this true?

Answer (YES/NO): YES